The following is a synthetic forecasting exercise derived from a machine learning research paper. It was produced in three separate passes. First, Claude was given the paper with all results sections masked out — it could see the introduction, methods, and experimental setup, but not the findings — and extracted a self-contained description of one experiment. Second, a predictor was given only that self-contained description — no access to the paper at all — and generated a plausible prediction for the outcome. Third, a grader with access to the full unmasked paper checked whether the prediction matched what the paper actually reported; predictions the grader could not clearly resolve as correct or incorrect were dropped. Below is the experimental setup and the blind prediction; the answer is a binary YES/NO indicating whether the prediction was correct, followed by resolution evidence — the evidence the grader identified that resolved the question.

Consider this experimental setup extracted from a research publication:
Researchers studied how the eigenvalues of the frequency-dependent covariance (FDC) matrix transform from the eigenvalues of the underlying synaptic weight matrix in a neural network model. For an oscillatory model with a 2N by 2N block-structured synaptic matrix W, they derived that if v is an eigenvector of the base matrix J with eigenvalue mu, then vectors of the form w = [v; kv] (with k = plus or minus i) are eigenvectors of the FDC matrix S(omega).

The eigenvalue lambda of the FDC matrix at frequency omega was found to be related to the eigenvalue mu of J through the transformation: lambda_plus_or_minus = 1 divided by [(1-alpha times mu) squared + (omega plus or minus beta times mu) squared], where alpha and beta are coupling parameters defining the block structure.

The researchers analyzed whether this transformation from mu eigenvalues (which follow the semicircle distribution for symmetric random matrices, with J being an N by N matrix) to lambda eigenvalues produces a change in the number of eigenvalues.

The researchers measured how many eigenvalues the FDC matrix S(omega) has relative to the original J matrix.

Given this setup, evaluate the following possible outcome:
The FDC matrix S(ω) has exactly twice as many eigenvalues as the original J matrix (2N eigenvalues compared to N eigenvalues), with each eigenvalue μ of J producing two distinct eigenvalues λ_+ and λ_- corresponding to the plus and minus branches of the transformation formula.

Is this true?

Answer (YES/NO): YES